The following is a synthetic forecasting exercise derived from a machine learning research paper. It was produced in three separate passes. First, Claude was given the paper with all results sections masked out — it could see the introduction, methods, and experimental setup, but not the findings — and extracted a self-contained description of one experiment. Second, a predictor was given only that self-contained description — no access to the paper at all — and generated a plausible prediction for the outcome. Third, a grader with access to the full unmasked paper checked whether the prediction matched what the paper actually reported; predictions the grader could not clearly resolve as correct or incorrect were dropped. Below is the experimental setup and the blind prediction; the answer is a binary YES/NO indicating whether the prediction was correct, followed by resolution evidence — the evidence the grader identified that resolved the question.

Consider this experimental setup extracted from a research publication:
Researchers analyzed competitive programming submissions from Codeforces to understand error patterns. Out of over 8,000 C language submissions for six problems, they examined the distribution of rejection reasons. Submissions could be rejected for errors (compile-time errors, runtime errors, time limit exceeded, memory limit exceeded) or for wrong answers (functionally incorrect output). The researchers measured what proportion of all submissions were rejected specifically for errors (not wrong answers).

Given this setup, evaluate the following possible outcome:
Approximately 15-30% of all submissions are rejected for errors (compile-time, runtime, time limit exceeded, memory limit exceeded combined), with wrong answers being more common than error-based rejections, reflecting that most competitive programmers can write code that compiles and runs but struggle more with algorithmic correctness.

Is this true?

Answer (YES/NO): YES